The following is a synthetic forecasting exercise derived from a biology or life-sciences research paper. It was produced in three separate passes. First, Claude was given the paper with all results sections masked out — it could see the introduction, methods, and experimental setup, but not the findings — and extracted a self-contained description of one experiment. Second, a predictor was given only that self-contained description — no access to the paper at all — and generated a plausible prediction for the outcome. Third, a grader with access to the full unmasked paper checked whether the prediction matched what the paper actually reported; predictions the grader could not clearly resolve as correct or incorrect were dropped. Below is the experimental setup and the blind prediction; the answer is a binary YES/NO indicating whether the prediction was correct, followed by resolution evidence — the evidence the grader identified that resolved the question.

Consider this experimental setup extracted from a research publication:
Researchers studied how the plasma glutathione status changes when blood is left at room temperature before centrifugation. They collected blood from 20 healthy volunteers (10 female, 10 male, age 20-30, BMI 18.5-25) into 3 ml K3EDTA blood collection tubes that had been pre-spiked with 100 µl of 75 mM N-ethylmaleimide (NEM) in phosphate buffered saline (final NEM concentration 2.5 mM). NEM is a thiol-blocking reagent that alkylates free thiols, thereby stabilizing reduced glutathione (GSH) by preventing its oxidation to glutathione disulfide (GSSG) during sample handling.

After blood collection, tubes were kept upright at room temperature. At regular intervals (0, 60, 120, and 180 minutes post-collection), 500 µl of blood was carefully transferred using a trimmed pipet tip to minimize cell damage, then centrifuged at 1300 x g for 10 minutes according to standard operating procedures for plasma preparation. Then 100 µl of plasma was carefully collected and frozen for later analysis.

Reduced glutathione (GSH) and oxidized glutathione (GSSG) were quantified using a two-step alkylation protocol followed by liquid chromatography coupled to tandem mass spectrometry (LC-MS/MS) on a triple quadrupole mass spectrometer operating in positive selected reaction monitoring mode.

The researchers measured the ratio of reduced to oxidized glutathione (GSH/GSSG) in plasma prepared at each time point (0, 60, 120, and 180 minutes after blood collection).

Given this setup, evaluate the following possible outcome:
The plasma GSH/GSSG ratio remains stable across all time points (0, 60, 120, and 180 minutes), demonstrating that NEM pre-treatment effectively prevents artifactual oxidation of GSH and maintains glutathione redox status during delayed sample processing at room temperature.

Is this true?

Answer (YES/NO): NO